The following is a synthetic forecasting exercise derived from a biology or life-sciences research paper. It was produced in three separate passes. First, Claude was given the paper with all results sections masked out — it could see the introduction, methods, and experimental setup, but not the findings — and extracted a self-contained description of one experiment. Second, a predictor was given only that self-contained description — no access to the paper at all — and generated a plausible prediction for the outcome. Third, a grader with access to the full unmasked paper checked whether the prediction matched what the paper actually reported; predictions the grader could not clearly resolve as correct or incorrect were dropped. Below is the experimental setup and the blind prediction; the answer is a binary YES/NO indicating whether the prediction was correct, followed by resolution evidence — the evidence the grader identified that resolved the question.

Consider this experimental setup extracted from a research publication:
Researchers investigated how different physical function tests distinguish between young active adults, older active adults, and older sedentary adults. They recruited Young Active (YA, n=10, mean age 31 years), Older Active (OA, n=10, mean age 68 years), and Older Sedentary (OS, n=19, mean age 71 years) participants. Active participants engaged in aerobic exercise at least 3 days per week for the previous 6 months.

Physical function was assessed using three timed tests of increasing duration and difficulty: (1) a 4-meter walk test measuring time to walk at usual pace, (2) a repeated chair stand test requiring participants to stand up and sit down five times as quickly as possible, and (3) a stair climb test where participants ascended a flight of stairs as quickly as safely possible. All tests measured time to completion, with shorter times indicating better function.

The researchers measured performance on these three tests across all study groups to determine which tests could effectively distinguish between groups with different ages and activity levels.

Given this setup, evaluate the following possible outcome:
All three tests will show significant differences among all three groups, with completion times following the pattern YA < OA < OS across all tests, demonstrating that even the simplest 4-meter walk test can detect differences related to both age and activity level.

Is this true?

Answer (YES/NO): NO